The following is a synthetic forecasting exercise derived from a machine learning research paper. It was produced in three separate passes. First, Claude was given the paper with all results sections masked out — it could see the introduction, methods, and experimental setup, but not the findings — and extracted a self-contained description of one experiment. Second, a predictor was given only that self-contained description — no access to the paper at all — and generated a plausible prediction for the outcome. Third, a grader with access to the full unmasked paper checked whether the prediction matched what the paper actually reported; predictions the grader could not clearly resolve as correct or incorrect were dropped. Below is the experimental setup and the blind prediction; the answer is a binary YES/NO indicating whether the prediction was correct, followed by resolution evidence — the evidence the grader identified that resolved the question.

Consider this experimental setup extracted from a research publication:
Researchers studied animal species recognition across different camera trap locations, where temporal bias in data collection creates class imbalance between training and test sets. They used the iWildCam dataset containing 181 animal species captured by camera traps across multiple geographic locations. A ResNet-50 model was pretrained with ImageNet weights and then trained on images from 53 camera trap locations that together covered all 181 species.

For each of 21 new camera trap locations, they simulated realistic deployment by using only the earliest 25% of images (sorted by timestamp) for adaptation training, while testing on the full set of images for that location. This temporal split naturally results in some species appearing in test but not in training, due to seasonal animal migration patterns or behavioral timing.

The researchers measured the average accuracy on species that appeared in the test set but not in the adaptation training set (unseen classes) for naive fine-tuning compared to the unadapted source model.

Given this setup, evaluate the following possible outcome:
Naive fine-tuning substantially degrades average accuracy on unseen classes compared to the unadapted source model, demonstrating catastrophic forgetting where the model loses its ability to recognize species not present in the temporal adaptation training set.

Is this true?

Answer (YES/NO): YES